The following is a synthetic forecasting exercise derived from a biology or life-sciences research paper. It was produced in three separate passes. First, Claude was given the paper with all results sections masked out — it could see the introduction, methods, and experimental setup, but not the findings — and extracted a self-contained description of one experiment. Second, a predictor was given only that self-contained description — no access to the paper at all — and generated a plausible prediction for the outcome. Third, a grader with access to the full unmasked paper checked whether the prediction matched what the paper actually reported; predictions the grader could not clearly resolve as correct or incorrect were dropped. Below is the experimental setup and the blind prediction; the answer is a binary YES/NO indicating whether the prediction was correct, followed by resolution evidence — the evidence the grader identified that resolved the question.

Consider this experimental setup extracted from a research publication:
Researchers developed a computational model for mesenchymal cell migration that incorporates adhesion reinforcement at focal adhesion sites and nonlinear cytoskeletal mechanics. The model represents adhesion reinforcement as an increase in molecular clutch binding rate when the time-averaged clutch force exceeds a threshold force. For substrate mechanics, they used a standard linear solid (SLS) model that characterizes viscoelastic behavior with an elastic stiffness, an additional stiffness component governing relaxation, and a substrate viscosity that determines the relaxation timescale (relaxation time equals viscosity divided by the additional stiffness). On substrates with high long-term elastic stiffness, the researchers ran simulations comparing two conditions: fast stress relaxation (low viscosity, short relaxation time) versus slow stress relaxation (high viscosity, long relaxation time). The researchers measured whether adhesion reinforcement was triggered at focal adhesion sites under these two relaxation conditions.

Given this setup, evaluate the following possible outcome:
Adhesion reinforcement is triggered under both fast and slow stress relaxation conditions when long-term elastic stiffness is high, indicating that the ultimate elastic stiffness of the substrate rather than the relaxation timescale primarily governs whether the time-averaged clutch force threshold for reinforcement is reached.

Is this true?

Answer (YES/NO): NO